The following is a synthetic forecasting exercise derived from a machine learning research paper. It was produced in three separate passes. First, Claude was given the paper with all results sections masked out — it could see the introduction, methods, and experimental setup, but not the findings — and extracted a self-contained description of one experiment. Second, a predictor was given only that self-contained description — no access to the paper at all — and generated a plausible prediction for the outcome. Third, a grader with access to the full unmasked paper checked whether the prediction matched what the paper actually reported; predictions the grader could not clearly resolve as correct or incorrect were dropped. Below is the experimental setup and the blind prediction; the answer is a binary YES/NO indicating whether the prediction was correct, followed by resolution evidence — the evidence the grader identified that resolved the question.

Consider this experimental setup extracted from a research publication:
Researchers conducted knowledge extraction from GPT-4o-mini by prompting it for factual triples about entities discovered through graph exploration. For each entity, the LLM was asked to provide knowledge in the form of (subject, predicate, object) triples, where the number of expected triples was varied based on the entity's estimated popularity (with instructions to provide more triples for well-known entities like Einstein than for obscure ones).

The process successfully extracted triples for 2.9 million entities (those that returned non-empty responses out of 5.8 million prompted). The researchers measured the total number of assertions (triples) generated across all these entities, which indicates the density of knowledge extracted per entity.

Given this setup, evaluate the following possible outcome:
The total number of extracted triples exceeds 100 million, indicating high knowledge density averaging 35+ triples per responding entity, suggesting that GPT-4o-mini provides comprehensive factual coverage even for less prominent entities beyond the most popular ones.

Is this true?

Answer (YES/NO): YES